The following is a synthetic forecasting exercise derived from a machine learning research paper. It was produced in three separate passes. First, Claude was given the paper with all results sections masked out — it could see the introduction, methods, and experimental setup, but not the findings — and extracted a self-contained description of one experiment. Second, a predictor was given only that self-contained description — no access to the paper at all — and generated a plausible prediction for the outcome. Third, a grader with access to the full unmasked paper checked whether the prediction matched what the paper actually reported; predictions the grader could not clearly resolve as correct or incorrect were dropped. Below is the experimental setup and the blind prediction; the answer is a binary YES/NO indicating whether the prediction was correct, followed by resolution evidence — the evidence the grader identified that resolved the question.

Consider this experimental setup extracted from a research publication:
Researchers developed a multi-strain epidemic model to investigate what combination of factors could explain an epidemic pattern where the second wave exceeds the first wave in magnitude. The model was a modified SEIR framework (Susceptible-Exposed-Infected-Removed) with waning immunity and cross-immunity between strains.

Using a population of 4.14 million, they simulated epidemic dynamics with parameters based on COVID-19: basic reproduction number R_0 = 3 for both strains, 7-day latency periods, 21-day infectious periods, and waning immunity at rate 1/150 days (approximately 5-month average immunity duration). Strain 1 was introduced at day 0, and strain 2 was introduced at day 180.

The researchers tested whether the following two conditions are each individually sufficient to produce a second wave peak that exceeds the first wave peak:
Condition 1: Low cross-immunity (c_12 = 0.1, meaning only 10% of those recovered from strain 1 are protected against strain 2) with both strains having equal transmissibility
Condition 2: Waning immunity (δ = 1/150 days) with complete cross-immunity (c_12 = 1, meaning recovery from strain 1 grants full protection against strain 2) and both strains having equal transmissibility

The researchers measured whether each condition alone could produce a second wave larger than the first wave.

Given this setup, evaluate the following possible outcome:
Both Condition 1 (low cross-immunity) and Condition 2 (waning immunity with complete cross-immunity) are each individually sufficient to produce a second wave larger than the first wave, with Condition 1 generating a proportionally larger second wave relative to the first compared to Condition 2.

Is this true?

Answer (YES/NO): NO